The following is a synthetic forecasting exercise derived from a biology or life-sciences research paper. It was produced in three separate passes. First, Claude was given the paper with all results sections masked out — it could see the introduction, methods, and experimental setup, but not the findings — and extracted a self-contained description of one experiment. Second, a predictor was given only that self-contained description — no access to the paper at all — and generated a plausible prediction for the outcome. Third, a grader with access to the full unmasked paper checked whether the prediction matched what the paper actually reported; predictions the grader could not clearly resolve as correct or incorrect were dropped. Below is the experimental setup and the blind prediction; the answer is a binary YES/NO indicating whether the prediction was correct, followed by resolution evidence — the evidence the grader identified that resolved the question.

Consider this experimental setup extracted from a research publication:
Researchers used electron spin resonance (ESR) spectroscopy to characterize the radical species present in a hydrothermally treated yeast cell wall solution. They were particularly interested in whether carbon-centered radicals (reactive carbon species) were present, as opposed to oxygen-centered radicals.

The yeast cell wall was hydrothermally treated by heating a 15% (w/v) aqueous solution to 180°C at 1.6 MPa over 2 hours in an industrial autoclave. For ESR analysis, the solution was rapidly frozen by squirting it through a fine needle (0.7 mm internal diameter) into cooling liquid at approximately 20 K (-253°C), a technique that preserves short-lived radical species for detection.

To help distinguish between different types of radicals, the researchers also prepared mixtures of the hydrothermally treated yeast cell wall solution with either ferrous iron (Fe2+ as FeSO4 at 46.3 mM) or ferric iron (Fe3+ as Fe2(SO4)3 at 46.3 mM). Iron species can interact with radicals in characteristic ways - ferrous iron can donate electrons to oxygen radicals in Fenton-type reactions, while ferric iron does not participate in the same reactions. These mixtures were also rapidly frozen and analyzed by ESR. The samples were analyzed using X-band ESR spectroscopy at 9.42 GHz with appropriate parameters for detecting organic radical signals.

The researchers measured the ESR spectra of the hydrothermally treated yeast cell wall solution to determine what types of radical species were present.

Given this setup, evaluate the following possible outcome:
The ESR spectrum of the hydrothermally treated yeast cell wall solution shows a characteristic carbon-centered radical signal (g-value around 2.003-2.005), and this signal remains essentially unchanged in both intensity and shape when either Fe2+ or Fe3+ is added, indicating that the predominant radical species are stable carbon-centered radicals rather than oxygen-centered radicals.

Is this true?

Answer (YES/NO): NO